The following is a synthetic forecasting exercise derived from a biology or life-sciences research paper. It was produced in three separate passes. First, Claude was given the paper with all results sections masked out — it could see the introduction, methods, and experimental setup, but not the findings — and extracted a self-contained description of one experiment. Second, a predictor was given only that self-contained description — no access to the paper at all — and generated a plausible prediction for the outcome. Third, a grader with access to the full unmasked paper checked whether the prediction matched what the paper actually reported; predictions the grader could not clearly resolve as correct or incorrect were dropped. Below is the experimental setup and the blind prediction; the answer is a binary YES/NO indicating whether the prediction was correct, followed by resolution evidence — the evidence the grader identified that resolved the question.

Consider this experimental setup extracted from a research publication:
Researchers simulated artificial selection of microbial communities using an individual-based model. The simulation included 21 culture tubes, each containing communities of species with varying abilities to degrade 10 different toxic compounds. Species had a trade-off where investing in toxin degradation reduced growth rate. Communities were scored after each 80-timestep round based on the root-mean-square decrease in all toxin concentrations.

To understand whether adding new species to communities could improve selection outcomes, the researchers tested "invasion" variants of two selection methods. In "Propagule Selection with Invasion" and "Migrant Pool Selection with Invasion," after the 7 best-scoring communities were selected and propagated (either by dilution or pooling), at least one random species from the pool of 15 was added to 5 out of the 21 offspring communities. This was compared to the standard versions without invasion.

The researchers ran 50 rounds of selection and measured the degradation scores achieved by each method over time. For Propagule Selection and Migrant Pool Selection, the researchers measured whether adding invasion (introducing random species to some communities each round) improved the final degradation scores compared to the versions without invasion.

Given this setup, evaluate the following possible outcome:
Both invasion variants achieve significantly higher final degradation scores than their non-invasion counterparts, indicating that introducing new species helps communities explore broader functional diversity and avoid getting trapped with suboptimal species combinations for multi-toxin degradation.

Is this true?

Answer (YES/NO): NO